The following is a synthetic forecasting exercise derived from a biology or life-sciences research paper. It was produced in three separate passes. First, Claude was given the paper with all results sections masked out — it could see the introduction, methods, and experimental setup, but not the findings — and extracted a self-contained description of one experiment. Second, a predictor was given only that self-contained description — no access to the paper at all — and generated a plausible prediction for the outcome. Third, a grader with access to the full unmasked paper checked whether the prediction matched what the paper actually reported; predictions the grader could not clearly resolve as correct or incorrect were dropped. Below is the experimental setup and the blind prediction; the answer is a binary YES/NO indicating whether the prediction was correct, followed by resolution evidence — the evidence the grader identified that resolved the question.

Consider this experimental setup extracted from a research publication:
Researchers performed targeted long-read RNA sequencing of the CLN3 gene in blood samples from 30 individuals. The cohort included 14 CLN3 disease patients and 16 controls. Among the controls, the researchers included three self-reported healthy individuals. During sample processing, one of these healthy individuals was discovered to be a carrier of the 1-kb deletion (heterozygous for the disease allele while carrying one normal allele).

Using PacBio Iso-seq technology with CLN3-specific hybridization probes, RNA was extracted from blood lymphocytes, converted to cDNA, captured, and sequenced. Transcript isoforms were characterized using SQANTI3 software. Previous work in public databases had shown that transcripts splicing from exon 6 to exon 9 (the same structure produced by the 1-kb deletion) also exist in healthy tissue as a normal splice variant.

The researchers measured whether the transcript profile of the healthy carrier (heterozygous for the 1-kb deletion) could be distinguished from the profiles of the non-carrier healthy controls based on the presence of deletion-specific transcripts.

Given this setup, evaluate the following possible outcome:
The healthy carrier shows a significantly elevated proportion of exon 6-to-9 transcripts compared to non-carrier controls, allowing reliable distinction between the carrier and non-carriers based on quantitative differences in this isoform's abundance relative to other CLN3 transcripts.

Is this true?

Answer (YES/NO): YES